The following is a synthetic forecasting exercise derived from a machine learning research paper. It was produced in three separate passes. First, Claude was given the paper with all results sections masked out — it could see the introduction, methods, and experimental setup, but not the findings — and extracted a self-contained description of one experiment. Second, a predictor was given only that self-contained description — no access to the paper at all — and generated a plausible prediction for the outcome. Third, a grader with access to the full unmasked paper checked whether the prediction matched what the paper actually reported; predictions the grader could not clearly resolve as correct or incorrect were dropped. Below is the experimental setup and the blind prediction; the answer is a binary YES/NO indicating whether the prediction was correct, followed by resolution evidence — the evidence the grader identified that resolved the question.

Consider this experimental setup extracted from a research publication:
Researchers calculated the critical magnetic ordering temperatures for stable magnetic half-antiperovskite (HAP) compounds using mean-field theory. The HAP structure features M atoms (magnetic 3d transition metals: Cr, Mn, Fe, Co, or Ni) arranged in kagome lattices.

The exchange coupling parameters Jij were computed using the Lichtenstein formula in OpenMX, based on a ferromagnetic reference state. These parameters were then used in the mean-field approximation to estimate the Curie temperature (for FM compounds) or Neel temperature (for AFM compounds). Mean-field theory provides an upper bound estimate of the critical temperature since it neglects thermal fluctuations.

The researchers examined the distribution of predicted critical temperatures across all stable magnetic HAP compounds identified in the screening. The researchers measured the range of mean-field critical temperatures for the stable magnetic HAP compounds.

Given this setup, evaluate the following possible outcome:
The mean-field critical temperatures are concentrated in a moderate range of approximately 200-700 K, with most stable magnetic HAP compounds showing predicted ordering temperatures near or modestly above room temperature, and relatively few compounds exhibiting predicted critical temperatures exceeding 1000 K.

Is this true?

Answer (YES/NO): NO